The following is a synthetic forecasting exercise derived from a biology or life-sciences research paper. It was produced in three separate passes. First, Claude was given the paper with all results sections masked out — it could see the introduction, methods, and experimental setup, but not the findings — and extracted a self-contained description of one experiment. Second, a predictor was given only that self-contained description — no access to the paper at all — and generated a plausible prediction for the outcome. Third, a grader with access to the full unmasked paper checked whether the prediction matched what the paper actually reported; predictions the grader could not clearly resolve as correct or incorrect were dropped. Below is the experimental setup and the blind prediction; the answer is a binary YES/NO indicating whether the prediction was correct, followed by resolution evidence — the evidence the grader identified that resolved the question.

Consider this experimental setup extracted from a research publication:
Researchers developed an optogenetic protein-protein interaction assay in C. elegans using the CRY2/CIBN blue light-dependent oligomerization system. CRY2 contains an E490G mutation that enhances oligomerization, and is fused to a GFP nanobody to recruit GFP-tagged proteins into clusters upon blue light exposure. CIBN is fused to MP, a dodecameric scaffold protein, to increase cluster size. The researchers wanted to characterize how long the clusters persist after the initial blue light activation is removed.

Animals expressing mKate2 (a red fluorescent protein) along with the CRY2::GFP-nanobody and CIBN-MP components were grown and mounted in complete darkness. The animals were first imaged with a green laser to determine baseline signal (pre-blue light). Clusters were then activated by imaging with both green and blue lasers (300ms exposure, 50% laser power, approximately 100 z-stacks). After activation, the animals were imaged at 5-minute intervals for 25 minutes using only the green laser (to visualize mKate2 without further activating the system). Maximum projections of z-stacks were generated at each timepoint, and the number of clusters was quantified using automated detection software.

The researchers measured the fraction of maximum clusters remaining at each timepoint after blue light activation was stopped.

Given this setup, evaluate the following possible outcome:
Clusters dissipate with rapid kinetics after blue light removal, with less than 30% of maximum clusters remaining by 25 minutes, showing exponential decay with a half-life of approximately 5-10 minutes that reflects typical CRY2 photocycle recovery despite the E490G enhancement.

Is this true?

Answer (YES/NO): NO